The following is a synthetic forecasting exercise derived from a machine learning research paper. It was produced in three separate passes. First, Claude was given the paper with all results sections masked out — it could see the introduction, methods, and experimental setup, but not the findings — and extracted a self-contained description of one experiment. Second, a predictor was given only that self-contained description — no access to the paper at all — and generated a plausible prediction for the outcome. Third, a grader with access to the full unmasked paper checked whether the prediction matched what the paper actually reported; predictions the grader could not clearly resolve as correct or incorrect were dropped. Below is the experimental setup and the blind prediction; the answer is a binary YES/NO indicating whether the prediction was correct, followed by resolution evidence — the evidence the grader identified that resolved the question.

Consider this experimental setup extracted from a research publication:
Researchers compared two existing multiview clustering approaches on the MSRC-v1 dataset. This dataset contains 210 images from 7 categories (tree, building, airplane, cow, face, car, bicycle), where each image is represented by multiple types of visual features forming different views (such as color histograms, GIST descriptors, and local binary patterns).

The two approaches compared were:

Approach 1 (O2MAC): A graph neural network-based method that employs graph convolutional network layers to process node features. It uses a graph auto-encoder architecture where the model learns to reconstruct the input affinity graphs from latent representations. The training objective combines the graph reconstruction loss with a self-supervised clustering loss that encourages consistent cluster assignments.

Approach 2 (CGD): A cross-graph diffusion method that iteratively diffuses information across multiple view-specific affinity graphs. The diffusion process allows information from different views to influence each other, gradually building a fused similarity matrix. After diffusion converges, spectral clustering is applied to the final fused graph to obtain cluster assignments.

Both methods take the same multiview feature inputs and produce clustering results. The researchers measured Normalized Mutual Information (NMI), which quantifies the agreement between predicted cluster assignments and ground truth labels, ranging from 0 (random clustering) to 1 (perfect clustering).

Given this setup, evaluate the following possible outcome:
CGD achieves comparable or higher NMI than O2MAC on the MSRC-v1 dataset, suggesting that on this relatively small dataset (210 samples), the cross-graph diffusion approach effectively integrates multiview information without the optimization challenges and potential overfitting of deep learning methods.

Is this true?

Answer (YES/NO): YES